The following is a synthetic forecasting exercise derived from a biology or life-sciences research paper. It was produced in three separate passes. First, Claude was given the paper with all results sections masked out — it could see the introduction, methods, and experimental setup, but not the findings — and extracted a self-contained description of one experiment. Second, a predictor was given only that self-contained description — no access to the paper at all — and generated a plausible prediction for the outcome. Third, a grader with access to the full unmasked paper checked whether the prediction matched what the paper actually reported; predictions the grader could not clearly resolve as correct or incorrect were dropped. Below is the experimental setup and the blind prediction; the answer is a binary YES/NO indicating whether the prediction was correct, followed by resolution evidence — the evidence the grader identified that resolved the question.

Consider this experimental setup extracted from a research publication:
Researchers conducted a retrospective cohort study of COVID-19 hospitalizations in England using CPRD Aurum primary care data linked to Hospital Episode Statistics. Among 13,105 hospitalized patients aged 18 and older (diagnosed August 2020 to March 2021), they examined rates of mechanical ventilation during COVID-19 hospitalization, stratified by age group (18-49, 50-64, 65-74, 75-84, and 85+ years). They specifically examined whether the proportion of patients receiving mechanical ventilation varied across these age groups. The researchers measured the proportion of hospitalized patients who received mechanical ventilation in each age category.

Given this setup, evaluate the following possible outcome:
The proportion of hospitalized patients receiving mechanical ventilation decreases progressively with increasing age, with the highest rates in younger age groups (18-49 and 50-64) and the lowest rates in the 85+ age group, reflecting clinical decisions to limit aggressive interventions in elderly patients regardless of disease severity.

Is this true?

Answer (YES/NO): NO